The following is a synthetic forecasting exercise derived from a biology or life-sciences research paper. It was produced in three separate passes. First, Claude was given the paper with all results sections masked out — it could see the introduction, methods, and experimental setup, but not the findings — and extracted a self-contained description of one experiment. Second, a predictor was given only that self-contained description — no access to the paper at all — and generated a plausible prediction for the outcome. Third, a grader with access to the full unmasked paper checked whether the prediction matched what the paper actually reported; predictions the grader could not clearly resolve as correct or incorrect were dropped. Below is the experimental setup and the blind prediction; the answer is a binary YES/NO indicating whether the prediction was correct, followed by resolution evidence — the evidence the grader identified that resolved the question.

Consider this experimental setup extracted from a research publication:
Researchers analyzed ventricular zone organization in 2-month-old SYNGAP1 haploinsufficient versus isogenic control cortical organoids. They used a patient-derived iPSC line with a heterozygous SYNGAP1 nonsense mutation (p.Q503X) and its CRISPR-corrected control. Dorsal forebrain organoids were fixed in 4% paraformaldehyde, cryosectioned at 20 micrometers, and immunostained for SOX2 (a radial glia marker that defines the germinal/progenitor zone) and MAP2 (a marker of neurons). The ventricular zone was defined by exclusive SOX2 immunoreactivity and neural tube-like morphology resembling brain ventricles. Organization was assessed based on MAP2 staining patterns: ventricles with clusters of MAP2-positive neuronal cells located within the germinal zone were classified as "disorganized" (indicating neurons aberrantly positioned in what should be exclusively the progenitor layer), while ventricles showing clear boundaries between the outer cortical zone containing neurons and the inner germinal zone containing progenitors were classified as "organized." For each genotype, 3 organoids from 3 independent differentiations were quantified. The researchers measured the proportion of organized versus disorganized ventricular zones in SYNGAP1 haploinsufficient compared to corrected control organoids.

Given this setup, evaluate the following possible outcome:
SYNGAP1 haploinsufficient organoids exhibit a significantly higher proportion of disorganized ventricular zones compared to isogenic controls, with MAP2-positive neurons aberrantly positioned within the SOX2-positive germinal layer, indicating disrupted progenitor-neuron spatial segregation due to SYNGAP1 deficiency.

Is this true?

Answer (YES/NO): YES